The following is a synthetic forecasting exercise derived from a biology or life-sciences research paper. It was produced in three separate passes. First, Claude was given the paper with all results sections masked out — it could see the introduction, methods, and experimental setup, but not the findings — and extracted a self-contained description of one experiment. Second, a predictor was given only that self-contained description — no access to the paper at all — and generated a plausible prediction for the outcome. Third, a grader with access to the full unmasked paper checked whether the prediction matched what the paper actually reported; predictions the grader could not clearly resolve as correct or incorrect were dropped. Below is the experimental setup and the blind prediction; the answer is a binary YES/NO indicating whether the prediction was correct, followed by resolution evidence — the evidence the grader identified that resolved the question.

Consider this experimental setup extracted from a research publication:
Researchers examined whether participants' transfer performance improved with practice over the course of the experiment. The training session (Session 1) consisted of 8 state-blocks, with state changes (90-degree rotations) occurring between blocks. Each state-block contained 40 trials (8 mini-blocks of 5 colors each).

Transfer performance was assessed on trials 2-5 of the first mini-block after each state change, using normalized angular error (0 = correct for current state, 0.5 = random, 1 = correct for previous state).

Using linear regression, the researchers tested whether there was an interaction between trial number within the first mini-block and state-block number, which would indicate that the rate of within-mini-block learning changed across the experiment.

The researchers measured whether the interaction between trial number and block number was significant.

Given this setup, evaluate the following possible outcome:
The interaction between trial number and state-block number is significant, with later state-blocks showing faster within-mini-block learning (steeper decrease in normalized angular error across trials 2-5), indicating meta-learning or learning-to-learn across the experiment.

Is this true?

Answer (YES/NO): YES